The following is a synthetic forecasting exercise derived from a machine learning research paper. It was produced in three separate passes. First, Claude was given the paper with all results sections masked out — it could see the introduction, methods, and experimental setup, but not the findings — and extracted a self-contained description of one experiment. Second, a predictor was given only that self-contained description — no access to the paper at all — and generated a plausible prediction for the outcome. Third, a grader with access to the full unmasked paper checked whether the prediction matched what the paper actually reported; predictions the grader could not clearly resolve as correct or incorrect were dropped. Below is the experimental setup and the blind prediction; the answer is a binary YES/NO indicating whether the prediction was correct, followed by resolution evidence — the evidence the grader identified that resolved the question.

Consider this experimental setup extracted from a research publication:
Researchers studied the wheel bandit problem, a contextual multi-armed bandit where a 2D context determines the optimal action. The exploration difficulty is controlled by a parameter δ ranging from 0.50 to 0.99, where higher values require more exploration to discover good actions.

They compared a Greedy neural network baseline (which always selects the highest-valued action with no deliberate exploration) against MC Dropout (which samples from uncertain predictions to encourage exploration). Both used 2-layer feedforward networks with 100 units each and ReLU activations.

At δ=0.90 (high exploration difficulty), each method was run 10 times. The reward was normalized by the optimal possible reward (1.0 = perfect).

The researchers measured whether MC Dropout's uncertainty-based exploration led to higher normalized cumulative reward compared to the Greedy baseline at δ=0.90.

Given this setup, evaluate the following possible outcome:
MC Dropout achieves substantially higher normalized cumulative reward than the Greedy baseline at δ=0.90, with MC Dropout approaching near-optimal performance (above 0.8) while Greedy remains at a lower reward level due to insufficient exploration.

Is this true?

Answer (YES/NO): NO